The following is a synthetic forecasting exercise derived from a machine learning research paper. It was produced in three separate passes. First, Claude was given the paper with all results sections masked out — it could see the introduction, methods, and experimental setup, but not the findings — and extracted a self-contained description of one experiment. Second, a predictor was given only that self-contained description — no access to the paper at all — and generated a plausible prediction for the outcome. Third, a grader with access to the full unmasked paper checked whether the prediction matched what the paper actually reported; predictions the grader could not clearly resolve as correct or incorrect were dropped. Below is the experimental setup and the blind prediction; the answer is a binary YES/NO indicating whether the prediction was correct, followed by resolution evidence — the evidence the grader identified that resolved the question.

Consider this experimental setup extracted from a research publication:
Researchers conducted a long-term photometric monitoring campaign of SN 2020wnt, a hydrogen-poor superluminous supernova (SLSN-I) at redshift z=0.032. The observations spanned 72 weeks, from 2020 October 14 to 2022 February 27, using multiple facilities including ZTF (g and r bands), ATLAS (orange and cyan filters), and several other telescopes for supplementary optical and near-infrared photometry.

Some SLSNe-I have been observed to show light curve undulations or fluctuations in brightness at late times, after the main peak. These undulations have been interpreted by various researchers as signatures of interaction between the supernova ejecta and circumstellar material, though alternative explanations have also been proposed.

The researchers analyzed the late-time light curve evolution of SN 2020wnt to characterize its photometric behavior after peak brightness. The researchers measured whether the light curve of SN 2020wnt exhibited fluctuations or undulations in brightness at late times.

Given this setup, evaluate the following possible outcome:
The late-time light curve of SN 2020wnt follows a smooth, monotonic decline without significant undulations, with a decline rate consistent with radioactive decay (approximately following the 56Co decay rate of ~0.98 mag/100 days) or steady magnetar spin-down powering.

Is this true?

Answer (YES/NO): NO